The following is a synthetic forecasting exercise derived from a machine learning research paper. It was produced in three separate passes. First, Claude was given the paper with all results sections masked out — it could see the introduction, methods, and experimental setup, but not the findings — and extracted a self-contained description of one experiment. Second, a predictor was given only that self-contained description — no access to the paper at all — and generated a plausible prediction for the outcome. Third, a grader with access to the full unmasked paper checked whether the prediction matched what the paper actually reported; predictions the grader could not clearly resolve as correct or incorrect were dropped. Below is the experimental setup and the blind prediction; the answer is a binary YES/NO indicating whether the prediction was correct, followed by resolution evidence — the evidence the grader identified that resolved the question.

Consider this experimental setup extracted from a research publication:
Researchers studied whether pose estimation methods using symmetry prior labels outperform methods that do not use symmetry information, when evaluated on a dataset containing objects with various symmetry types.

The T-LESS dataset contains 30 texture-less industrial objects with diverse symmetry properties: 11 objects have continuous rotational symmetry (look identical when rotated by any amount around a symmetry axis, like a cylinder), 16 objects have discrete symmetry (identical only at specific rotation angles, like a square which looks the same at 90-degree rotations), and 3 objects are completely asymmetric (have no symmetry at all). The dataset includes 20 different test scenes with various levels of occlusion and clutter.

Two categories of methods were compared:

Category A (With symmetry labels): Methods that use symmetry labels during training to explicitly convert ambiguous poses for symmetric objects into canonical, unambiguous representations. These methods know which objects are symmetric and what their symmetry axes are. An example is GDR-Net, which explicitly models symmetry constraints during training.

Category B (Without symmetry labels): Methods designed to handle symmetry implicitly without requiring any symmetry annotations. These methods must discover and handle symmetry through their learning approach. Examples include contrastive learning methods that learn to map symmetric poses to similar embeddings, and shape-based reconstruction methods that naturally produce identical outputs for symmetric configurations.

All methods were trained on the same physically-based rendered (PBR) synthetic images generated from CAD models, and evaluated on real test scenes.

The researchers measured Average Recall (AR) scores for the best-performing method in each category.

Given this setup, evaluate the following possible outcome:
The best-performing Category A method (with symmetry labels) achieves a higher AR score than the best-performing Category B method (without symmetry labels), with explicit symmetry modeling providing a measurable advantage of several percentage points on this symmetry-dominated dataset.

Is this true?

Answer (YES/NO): YES